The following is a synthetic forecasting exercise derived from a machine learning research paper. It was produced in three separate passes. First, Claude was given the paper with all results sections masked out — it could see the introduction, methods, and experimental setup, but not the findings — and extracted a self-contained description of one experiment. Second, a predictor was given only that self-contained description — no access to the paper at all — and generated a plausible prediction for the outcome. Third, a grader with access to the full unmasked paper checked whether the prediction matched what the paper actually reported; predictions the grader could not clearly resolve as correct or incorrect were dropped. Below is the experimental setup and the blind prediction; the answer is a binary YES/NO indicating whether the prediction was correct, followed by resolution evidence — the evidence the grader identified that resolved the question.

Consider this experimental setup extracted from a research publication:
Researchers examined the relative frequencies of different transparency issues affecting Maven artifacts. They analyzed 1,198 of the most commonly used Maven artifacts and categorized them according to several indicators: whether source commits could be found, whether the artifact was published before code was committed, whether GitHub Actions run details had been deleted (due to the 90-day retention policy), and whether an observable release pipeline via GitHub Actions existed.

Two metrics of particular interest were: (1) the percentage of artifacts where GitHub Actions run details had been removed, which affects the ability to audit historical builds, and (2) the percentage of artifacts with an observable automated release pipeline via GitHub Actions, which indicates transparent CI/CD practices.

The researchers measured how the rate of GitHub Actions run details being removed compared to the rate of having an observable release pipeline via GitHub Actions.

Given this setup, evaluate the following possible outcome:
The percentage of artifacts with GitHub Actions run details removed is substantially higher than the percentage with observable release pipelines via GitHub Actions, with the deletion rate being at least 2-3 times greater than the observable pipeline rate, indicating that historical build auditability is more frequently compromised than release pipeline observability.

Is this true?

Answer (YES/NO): YES